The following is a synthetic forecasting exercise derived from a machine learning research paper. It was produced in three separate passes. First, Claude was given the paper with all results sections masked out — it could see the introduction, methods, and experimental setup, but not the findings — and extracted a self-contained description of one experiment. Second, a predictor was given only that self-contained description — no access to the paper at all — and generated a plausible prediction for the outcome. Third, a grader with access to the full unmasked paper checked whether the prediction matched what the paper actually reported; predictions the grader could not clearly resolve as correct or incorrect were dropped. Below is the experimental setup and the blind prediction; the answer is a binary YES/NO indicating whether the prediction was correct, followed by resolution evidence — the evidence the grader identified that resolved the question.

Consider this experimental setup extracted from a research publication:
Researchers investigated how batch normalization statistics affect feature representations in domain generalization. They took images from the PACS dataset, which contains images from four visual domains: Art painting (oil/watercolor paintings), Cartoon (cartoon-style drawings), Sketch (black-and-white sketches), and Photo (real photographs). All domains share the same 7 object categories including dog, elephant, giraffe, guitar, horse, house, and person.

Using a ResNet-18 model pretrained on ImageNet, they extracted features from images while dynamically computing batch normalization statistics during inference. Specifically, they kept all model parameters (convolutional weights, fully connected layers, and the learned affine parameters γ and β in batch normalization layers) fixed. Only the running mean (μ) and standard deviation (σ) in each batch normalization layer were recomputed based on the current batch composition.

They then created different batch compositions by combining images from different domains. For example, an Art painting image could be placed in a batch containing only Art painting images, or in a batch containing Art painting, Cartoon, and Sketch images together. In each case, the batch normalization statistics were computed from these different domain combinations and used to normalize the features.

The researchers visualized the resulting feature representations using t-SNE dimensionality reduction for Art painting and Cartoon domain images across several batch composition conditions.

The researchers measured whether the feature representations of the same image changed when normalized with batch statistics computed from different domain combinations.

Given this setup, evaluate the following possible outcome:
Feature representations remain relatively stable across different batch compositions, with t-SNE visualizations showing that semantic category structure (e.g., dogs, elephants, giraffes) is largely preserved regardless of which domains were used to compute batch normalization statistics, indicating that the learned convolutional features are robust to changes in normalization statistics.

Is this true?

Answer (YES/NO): NO